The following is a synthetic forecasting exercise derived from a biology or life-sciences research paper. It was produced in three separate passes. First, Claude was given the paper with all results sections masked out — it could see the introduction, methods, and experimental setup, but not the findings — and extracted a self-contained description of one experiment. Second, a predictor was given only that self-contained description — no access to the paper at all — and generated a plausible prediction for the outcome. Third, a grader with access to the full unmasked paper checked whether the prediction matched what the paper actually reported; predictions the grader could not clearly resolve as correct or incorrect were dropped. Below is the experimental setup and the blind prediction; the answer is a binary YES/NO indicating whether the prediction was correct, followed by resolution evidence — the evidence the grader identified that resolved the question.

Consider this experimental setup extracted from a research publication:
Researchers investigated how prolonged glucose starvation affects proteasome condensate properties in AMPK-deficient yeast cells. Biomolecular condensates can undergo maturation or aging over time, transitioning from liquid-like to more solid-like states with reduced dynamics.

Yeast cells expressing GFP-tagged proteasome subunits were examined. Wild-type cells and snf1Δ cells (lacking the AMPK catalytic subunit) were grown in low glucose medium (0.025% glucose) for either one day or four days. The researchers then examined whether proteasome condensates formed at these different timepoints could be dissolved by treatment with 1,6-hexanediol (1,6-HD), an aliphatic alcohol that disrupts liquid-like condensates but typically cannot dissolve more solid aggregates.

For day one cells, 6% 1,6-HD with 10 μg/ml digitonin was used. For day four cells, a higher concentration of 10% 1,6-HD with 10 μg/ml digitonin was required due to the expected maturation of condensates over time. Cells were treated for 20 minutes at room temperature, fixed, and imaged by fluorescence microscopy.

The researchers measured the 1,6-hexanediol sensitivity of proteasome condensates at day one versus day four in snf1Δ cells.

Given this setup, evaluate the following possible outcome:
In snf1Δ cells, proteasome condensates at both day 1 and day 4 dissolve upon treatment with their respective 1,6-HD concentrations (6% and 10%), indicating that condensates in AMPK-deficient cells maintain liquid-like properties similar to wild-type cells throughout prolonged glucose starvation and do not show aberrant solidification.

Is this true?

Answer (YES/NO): NO